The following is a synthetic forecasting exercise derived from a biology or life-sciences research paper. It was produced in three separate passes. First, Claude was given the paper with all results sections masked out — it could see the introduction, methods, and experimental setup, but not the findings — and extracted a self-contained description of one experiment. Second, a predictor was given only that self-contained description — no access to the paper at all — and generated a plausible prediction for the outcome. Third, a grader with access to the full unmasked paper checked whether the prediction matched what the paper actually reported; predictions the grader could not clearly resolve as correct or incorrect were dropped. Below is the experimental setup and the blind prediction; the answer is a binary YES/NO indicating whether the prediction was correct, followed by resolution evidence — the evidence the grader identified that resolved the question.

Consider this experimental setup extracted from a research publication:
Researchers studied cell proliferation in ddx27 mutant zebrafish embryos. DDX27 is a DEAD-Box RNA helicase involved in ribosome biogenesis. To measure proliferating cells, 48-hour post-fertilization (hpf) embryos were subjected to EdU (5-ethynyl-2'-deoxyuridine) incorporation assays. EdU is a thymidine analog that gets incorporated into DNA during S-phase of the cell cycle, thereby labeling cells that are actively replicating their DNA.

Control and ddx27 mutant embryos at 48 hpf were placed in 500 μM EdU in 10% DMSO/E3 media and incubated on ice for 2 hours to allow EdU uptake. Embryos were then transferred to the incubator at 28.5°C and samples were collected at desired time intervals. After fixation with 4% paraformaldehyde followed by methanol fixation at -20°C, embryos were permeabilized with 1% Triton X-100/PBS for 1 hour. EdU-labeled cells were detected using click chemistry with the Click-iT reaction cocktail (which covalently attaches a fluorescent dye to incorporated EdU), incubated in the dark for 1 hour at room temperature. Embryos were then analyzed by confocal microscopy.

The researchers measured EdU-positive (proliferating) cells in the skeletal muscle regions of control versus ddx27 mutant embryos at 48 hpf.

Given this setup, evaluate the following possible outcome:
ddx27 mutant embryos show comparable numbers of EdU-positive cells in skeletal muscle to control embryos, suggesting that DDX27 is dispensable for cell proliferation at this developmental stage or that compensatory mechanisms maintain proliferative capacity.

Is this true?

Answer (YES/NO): NO